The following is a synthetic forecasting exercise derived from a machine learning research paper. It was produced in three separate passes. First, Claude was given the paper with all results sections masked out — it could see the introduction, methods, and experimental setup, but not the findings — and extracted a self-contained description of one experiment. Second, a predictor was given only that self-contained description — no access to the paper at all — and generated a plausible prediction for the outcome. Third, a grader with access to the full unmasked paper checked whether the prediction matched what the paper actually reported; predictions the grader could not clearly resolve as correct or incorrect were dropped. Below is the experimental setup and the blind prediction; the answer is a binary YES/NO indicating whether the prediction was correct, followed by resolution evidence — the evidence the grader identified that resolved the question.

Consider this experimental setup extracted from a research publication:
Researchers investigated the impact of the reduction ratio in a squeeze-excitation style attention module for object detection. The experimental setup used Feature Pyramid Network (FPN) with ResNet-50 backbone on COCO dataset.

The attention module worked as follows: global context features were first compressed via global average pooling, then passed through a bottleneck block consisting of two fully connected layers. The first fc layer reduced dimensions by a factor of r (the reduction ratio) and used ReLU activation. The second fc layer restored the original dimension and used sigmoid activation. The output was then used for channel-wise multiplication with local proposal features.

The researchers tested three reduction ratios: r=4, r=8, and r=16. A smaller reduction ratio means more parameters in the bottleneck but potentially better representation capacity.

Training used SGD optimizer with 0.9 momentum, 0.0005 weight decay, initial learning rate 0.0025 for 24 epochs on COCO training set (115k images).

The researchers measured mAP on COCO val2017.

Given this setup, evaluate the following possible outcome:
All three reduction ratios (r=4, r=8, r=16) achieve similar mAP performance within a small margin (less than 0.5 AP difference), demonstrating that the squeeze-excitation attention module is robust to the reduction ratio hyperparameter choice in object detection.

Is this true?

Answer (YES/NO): YES